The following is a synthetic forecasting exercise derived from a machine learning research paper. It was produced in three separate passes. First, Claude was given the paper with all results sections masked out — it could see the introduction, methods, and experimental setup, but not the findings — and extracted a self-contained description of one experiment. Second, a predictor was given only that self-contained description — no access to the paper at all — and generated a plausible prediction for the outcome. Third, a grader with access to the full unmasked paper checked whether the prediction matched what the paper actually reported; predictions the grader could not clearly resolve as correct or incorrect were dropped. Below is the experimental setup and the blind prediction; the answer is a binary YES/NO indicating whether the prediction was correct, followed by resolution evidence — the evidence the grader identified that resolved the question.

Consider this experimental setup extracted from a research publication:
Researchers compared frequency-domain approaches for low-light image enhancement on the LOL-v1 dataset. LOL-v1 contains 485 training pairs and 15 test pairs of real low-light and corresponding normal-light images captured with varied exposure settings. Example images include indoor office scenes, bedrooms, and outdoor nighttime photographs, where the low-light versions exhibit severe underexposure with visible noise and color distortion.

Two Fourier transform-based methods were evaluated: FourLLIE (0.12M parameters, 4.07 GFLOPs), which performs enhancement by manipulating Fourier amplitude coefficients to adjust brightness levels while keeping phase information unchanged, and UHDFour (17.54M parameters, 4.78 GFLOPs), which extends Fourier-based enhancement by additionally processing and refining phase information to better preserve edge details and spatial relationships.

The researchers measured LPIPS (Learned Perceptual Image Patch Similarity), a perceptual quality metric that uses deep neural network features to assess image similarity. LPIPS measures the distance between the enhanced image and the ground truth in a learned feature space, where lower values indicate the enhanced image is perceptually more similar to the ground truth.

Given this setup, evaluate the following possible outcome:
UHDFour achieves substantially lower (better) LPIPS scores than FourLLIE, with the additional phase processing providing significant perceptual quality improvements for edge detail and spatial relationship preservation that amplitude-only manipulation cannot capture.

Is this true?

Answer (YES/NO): NO